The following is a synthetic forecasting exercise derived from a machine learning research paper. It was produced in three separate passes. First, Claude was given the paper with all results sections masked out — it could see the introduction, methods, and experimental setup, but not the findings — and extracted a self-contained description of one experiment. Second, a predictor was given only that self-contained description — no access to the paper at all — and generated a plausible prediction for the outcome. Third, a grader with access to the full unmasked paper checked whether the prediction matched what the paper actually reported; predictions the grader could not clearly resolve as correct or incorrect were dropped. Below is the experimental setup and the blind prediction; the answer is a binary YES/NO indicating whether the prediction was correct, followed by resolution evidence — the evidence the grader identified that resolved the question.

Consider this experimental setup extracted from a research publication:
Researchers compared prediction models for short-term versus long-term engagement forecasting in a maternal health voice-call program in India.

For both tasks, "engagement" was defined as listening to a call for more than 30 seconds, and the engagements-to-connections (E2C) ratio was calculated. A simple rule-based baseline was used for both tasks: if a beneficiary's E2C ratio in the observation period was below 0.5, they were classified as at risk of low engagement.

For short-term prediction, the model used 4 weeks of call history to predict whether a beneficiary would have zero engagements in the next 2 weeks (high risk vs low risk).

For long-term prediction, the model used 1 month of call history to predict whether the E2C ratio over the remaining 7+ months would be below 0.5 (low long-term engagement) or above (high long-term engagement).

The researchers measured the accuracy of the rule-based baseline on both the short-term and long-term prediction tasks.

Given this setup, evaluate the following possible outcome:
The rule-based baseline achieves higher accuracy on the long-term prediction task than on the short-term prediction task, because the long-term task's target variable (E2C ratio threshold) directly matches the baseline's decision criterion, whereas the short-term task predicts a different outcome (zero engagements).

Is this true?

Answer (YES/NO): NO